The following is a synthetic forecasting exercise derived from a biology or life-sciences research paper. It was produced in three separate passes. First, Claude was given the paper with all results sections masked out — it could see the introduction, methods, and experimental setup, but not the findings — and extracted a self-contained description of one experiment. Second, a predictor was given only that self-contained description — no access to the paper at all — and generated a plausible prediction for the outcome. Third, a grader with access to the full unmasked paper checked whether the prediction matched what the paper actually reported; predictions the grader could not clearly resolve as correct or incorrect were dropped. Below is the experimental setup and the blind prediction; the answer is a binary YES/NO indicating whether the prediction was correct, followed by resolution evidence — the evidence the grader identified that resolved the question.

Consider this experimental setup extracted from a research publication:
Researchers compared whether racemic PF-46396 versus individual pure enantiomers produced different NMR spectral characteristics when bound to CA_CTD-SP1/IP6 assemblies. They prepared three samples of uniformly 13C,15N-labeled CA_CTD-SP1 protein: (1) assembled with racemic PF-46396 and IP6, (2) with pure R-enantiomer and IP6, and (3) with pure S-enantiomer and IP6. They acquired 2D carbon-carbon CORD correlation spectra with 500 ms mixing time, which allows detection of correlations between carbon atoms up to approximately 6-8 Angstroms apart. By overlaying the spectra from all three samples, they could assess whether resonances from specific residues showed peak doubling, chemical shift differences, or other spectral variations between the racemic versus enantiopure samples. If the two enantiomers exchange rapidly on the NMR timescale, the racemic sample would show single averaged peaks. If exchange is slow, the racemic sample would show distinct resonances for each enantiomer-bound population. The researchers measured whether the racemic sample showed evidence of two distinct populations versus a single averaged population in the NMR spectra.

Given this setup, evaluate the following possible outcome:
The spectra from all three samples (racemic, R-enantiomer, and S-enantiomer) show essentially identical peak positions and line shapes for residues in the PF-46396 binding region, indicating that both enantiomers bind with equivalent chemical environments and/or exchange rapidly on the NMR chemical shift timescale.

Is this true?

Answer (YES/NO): YES